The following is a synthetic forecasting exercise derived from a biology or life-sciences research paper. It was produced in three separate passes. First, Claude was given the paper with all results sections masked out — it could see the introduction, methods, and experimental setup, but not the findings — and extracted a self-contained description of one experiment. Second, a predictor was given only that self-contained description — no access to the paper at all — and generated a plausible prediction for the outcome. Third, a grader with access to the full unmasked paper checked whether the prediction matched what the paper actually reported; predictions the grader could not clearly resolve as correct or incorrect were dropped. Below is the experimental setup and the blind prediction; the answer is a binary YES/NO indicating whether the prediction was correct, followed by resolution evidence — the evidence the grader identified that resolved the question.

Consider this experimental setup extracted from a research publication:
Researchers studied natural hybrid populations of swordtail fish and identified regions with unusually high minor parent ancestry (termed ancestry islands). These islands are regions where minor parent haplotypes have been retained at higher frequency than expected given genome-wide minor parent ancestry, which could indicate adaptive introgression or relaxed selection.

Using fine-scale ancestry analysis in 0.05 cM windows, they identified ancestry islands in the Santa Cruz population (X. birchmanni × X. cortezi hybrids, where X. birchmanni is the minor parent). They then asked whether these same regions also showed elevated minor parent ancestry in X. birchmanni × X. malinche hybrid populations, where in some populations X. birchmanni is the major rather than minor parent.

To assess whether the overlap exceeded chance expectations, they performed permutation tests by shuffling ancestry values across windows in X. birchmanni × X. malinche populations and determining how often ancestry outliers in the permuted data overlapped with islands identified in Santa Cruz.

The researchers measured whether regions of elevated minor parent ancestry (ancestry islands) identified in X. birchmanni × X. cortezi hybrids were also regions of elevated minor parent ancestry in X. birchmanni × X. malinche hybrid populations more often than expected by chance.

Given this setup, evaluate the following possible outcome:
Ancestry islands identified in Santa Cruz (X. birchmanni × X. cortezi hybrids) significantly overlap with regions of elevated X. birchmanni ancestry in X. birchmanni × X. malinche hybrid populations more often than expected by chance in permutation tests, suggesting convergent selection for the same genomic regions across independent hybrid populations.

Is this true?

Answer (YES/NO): NO